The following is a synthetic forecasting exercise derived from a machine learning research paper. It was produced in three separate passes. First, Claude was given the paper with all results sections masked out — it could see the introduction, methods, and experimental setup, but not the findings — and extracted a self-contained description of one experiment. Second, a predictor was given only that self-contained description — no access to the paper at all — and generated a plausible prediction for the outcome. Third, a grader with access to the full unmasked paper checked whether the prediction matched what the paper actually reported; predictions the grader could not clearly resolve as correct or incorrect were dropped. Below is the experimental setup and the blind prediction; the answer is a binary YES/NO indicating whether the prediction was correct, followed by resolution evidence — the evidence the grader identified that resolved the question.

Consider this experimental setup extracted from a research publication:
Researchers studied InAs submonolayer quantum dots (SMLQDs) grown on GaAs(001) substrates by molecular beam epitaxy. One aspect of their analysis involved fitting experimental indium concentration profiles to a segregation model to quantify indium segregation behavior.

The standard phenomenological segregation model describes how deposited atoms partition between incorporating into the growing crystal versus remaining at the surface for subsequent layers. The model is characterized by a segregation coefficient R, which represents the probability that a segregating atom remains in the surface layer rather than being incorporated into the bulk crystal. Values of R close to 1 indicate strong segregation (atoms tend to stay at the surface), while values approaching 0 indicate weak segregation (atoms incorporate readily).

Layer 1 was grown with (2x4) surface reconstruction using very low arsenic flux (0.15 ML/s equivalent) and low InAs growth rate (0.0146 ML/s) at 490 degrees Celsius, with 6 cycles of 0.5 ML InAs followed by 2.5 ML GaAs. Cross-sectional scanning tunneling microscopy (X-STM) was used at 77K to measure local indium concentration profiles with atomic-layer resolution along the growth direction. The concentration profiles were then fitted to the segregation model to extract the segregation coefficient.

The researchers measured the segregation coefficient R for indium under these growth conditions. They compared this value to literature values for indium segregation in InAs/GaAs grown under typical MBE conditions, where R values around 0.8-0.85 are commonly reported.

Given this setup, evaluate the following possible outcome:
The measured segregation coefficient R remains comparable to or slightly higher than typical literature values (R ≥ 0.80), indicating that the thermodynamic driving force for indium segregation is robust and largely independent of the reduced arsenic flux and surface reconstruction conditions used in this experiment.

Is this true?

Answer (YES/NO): YES